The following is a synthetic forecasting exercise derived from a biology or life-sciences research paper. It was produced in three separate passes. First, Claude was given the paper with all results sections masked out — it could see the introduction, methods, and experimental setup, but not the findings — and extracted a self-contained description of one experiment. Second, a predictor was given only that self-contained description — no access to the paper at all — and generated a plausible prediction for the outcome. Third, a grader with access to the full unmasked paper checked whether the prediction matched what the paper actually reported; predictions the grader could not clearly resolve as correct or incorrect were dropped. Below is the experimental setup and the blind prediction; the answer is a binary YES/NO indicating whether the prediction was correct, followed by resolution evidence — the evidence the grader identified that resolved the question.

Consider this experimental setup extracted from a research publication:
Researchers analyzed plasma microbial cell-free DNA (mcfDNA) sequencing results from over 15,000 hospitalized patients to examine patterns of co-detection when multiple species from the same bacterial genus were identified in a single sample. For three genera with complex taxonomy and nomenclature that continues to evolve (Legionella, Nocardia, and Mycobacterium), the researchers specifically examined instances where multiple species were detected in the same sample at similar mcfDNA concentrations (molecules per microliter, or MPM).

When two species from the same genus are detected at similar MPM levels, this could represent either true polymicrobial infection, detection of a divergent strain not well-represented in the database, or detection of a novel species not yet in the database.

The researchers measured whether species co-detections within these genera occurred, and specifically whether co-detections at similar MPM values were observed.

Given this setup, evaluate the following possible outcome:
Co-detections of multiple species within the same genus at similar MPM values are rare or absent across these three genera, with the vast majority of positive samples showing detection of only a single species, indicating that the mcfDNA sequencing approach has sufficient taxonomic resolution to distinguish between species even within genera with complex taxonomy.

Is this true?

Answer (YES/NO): NO